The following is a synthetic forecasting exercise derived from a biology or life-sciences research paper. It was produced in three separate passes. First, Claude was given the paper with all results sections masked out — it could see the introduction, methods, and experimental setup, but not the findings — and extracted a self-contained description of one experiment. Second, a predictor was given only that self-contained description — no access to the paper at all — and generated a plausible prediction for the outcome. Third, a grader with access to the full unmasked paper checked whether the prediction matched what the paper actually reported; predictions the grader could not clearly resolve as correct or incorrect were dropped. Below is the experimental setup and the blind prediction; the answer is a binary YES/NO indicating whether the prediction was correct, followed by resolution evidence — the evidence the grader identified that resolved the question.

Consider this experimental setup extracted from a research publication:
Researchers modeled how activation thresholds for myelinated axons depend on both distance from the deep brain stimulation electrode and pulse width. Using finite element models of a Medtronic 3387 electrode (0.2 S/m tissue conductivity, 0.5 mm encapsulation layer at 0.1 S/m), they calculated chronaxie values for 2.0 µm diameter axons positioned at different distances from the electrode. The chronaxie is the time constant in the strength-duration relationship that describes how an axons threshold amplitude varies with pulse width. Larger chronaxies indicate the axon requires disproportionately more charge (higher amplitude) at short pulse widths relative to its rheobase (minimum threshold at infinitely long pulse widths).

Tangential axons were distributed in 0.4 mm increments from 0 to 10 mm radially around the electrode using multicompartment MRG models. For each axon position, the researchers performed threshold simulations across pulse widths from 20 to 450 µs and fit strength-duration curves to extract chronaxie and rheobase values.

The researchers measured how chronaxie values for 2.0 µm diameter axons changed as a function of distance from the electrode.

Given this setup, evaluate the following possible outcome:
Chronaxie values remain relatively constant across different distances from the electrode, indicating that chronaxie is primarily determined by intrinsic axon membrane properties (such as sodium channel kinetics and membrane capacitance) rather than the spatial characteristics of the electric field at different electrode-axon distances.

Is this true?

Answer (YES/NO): YES